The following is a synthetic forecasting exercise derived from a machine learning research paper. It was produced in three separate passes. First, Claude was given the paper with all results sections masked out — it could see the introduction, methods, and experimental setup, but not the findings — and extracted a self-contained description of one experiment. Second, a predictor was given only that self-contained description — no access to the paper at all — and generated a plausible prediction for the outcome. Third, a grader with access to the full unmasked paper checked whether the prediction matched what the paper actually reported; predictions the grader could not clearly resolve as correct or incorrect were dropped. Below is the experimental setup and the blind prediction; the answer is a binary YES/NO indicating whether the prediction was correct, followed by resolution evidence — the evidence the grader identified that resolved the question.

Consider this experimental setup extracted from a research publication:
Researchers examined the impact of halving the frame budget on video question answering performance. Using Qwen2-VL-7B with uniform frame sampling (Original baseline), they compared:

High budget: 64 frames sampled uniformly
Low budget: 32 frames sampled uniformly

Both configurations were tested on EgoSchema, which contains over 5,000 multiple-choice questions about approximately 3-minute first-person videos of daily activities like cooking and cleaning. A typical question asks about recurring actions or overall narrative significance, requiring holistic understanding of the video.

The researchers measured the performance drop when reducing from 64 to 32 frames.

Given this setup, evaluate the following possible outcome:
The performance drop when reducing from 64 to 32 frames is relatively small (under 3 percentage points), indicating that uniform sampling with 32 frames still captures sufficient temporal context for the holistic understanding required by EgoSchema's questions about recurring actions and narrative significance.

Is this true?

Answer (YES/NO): YES